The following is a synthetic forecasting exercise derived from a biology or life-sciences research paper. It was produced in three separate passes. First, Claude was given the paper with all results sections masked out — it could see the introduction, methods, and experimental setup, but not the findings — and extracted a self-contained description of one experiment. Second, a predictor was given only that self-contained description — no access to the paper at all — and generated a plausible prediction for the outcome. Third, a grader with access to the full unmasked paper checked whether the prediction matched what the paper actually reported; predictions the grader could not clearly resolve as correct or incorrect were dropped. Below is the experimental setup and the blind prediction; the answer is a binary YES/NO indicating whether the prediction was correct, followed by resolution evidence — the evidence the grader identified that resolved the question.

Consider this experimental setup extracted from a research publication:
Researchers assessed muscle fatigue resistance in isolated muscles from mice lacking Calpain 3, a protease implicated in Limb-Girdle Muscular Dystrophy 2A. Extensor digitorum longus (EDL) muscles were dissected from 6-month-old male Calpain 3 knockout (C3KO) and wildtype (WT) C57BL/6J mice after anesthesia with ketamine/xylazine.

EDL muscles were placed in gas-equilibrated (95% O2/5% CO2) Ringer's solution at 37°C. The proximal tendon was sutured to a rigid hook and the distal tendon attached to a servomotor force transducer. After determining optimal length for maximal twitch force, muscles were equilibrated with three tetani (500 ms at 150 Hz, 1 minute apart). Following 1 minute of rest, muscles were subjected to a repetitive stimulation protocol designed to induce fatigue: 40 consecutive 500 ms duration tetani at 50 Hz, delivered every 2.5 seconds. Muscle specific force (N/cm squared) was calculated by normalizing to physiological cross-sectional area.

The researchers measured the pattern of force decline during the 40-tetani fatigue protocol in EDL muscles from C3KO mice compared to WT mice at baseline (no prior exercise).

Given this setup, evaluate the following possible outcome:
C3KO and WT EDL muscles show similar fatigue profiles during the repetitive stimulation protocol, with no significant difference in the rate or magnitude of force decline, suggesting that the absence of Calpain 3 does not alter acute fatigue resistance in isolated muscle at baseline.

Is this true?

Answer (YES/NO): YES